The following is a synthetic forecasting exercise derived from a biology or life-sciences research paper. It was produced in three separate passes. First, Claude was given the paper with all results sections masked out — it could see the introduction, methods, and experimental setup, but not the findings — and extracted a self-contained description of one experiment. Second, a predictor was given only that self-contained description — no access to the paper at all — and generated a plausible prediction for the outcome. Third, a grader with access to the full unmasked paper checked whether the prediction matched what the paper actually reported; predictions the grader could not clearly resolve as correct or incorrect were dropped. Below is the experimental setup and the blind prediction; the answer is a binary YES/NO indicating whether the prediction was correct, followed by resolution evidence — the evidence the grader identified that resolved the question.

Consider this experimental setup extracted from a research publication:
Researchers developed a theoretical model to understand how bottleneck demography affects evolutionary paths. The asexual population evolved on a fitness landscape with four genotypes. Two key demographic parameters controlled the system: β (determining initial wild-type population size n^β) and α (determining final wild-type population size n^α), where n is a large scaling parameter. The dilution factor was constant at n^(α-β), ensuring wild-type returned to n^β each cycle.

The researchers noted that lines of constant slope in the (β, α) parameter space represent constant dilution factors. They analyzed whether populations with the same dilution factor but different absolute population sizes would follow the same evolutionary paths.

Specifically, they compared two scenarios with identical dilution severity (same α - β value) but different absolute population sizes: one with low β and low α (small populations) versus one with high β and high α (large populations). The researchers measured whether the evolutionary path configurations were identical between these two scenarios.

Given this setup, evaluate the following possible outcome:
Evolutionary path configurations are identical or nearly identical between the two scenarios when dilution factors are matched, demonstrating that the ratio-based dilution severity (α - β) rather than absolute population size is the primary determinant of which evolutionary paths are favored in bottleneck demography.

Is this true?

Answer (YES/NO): NO